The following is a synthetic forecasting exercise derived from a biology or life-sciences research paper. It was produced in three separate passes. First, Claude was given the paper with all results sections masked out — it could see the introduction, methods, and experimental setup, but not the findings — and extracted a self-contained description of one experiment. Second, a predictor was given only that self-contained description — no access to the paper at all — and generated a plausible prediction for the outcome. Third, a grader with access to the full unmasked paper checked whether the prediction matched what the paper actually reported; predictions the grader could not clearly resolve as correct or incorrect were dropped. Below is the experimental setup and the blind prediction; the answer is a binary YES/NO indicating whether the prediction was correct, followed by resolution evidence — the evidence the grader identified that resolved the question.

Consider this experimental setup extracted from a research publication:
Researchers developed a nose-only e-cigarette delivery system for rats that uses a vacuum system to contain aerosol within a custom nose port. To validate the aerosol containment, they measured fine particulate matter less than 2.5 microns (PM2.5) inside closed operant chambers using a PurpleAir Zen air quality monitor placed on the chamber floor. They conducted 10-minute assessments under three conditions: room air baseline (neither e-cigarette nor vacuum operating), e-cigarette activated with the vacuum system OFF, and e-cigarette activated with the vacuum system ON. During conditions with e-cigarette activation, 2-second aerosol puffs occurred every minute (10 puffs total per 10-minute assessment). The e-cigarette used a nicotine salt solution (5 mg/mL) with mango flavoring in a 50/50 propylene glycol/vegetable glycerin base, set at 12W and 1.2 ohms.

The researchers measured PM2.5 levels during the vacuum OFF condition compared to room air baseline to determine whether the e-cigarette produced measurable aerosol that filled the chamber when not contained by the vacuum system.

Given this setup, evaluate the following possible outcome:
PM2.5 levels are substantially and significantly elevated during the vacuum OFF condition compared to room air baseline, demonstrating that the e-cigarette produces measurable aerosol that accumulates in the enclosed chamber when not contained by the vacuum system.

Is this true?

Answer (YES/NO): YES